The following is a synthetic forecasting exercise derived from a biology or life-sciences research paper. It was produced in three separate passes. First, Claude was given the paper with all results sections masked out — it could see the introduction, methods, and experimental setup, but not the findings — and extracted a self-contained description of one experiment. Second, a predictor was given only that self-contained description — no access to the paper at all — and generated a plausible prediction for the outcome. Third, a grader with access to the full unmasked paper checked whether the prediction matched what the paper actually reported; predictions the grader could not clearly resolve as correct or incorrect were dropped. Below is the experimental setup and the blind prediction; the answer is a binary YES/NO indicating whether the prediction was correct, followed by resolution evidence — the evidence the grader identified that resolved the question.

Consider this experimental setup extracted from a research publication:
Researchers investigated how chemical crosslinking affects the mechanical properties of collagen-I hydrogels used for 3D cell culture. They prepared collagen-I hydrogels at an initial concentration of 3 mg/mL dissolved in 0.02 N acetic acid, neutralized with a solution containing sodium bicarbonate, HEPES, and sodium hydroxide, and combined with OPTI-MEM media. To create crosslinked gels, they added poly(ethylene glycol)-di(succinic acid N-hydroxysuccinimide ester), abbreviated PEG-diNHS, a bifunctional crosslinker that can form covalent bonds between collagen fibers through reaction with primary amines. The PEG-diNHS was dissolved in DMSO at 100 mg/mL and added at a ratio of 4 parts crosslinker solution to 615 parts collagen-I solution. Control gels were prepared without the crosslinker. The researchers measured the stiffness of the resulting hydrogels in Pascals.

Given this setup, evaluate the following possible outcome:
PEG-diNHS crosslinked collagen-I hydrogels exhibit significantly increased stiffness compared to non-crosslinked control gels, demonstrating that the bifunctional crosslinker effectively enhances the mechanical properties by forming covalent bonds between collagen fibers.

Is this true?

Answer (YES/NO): YES